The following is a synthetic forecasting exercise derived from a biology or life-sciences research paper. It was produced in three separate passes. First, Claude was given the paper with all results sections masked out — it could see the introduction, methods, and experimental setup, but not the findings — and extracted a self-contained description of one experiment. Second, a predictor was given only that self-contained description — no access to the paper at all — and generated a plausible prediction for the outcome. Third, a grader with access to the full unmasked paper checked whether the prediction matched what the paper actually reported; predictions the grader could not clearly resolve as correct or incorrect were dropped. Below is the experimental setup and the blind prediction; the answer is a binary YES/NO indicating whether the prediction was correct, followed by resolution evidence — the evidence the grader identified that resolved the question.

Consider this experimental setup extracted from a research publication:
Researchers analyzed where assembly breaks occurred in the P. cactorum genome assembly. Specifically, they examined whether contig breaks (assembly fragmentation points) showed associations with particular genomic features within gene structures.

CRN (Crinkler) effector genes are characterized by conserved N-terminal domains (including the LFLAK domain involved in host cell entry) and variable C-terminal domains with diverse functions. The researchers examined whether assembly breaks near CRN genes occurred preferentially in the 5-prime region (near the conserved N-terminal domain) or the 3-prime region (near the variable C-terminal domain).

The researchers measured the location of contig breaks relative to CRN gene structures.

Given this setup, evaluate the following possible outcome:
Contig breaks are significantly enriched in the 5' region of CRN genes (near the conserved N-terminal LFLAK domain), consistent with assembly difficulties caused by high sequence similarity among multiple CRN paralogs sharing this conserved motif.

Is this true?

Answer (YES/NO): NO